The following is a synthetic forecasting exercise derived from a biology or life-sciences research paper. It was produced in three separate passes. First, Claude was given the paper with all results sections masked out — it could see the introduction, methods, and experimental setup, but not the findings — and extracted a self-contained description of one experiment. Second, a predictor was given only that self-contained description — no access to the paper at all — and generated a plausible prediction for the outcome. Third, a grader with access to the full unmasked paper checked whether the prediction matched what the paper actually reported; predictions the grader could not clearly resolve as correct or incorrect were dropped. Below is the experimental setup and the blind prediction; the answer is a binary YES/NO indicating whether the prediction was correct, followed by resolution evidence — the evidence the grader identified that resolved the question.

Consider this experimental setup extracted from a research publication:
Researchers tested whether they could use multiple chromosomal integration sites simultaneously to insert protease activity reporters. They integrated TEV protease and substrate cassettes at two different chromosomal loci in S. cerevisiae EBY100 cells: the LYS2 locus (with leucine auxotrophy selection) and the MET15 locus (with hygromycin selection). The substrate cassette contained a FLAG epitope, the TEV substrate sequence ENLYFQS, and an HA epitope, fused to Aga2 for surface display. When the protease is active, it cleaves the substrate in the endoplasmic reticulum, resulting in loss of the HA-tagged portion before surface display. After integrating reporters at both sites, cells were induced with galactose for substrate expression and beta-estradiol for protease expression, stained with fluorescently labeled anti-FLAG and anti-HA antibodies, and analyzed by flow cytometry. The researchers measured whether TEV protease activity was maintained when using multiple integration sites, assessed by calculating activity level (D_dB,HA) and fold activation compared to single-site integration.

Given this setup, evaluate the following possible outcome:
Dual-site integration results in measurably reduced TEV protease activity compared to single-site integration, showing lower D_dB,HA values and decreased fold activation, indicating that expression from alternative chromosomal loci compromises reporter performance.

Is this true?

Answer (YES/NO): NO